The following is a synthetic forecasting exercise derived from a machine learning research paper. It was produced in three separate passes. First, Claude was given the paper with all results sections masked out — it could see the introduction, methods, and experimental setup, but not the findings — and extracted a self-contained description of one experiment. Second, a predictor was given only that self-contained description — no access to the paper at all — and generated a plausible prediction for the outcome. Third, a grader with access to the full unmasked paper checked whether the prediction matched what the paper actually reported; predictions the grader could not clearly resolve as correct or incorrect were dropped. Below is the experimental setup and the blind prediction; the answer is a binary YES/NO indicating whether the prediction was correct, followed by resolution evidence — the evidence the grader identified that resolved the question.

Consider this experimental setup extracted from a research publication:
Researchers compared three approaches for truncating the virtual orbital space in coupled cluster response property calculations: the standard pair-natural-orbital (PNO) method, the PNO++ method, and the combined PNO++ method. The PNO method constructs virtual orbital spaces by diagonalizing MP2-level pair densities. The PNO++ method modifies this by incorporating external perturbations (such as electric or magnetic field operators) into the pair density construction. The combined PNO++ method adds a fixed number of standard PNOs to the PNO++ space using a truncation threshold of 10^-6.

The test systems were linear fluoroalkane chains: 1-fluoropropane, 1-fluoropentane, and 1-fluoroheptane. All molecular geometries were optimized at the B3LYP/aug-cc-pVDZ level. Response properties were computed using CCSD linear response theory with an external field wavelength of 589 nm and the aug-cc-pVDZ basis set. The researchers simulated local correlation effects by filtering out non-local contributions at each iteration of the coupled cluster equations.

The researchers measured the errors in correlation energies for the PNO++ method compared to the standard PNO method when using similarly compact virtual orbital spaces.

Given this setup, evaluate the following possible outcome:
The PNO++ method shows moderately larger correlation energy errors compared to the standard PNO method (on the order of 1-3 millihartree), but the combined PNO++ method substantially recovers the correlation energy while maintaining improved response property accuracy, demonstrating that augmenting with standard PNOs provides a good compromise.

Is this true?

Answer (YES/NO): NO